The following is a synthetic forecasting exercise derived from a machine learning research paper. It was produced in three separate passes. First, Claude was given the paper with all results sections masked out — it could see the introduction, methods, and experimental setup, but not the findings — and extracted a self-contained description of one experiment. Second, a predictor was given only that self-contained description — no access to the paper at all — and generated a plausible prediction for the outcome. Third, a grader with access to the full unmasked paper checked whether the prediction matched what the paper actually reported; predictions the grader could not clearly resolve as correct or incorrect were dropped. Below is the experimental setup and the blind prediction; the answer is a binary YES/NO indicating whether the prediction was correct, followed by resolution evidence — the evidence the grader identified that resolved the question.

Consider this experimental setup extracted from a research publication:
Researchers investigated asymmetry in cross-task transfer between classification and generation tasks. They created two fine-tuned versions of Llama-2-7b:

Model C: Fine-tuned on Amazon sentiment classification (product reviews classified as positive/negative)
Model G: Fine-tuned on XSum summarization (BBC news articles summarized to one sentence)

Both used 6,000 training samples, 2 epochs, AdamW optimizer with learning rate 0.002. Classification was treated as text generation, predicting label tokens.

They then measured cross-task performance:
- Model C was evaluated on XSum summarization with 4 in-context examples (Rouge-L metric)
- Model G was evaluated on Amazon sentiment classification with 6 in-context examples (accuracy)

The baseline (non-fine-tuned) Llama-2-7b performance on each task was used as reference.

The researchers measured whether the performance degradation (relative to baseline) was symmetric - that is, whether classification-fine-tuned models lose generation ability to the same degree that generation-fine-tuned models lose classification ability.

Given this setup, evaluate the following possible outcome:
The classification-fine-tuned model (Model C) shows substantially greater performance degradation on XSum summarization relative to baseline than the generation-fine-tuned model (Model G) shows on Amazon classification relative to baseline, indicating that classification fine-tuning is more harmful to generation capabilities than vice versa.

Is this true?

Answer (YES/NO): YES